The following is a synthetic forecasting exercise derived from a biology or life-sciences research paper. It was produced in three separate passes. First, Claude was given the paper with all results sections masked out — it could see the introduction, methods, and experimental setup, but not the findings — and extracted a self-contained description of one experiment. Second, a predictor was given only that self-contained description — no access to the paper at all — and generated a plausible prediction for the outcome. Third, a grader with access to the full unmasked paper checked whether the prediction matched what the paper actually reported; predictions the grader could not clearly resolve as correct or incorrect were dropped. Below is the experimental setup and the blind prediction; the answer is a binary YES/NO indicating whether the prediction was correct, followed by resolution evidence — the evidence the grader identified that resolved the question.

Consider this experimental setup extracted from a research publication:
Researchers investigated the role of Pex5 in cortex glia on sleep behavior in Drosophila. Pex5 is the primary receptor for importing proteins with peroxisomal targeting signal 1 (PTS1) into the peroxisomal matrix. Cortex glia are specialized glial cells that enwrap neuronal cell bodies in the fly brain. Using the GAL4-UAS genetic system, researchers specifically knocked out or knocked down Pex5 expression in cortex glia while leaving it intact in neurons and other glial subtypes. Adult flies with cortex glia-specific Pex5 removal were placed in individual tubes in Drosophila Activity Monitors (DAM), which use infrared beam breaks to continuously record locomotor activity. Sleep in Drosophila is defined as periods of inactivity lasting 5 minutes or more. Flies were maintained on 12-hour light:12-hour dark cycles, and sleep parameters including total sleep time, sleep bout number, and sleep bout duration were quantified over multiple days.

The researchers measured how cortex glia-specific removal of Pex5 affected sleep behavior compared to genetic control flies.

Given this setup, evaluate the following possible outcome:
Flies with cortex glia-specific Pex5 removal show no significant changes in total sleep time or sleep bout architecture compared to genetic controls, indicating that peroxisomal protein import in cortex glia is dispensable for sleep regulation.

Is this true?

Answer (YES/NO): NO